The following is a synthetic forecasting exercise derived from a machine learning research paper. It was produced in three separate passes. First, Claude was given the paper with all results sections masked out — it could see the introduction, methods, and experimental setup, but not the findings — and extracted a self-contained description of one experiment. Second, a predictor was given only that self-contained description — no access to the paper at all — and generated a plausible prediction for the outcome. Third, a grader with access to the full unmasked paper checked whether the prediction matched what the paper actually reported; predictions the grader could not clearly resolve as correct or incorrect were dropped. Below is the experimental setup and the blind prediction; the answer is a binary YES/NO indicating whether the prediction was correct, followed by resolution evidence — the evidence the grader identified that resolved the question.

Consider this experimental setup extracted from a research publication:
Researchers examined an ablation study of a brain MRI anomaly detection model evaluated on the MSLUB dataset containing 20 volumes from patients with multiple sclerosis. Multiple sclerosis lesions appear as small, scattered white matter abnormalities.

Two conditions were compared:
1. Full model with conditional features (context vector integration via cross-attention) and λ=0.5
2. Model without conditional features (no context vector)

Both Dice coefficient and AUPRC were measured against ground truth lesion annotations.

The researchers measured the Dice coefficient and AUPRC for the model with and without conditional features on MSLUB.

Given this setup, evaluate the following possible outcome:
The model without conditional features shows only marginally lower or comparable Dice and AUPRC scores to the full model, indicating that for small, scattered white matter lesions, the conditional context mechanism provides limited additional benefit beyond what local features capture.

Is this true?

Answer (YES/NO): NO